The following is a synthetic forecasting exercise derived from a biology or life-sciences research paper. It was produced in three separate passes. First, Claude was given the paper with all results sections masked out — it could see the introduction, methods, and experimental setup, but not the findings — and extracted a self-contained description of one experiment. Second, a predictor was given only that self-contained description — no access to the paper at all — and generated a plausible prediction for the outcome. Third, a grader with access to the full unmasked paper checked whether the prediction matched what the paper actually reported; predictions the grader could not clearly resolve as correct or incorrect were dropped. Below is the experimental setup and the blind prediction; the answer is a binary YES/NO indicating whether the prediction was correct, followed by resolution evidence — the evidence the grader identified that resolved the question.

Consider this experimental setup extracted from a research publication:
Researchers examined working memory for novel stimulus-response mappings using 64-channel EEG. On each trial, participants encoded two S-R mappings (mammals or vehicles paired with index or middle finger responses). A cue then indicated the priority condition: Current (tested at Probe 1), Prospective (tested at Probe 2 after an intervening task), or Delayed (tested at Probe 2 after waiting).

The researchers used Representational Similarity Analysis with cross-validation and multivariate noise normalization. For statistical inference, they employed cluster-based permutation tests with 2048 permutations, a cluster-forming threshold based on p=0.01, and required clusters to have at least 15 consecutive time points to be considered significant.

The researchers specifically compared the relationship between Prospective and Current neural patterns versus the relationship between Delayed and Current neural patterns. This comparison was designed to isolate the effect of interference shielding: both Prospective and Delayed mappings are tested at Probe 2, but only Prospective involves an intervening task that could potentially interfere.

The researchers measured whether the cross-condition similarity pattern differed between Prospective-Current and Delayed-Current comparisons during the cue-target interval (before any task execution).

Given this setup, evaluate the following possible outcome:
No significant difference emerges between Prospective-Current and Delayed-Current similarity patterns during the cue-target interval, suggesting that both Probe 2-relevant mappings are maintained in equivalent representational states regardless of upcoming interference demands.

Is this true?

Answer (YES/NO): NO